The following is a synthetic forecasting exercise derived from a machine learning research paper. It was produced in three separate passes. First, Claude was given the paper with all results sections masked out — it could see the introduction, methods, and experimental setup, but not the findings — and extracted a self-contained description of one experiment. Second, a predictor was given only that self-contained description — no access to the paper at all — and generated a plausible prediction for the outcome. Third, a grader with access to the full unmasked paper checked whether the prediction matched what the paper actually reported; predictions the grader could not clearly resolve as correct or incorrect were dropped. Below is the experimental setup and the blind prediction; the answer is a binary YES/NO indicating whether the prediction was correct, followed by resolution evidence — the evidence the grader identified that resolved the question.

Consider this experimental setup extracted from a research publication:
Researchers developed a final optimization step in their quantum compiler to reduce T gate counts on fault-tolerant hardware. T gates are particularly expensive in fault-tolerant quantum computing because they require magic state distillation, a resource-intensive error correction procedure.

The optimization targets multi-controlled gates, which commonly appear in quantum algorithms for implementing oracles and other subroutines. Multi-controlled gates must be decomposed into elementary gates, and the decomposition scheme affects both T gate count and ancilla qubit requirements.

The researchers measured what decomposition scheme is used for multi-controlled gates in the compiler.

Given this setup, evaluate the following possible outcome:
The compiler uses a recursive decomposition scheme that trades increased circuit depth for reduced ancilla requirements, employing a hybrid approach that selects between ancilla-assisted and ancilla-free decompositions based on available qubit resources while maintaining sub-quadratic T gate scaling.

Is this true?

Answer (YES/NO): NO